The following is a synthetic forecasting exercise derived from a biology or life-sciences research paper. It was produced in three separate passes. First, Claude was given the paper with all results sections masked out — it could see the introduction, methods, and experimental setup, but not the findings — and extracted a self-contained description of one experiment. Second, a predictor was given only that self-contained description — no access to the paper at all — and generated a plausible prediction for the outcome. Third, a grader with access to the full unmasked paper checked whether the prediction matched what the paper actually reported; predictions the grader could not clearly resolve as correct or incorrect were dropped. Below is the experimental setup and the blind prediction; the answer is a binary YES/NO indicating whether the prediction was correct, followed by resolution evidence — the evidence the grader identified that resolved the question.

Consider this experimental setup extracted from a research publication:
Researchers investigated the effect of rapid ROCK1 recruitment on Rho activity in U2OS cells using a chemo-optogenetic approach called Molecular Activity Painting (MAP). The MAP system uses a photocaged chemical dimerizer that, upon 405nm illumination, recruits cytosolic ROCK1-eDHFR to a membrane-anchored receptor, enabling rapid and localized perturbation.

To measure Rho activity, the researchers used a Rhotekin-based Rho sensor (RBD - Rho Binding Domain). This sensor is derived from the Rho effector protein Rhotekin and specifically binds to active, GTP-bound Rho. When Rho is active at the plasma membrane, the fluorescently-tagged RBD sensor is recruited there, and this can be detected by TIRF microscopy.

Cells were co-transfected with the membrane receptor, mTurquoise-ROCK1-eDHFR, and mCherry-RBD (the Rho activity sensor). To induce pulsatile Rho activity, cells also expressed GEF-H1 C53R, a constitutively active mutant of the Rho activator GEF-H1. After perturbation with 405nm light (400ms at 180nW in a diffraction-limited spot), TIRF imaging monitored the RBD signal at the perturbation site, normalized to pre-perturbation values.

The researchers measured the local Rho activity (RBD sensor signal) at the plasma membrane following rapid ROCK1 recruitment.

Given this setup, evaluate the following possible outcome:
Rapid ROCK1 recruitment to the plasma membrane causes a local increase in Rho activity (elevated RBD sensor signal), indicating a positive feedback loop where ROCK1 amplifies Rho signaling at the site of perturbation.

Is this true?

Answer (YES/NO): NO